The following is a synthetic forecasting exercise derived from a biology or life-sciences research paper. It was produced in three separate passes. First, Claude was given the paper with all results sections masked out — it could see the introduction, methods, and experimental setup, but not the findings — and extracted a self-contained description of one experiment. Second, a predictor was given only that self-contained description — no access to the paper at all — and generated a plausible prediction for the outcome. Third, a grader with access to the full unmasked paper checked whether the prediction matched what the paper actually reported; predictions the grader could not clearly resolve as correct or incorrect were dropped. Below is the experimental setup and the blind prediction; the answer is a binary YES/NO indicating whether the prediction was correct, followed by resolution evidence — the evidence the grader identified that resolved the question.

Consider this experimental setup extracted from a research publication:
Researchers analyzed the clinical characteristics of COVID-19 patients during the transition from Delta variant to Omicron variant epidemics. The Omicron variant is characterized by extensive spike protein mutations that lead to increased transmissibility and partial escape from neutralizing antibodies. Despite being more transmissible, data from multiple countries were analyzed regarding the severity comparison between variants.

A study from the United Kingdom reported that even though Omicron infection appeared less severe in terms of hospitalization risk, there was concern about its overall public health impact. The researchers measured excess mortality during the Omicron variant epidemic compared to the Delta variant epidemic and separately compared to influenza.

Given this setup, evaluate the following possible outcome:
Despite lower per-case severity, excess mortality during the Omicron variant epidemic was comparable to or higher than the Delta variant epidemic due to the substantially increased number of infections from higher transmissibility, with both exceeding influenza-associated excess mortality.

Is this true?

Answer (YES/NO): NO